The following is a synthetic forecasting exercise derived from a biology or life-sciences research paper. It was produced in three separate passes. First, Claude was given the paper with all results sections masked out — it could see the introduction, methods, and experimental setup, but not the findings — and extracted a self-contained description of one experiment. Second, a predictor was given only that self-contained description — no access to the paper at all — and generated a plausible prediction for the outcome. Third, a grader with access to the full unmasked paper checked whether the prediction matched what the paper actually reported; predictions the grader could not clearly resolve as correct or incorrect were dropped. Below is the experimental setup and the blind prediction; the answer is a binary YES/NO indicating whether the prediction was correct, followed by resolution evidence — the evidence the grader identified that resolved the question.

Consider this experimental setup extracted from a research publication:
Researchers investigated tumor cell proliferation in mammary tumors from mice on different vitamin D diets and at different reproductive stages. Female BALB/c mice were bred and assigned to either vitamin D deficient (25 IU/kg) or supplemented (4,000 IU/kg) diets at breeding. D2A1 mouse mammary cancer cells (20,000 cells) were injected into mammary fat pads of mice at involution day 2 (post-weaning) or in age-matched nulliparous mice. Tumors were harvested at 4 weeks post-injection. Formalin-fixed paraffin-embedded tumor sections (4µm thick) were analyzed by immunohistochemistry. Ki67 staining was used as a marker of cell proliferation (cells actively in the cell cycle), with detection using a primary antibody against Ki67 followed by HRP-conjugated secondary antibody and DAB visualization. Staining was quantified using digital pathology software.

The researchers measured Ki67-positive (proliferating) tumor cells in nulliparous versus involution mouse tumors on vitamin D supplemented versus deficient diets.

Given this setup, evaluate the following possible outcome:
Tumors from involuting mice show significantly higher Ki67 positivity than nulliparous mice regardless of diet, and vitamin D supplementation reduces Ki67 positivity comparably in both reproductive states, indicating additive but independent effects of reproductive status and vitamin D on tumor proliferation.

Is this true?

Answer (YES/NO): NO